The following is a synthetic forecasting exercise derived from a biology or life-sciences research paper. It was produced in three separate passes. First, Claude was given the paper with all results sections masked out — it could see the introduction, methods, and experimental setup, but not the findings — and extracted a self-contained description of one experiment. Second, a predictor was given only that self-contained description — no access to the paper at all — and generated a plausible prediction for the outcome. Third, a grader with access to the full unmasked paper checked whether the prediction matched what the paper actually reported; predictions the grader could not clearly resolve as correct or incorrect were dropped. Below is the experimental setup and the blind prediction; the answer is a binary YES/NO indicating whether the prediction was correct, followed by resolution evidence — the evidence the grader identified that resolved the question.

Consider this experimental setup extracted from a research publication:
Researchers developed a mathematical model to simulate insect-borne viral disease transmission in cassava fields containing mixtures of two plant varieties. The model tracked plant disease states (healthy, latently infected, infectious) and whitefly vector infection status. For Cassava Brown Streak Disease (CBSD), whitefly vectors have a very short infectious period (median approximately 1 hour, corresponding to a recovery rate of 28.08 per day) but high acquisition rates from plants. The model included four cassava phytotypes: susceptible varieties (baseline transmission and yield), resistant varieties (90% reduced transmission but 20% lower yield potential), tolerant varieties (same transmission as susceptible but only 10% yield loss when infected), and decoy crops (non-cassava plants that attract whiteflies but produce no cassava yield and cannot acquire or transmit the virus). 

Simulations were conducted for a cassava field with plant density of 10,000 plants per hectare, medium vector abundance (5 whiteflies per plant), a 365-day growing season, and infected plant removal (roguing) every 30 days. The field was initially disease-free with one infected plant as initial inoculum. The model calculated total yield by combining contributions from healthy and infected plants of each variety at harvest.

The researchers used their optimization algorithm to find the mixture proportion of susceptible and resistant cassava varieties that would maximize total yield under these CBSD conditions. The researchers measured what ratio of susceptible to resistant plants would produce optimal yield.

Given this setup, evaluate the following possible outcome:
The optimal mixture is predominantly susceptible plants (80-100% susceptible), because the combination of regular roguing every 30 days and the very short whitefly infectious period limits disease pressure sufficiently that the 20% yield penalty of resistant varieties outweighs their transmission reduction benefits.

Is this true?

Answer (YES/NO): YES